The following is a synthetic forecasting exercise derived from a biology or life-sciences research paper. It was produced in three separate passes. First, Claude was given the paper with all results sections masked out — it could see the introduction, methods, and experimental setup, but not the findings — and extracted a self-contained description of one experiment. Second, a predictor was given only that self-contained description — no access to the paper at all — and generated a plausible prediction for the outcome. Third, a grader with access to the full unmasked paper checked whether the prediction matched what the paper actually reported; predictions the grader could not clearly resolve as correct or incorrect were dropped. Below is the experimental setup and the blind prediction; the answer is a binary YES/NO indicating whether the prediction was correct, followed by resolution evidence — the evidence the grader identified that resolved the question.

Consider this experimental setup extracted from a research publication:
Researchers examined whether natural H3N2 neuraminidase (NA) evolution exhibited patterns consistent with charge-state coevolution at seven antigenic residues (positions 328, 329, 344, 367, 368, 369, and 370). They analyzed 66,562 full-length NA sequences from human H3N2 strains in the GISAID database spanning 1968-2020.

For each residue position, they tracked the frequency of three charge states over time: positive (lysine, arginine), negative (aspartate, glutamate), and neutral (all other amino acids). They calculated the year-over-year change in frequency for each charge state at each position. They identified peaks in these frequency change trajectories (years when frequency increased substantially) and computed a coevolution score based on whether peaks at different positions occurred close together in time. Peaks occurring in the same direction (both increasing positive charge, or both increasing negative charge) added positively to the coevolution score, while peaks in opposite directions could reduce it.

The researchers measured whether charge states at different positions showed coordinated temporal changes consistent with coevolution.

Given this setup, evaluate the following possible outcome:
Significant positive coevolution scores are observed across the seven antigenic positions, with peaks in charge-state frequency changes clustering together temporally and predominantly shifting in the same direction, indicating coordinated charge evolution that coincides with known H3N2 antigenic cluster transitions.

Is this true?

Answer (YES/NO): NO